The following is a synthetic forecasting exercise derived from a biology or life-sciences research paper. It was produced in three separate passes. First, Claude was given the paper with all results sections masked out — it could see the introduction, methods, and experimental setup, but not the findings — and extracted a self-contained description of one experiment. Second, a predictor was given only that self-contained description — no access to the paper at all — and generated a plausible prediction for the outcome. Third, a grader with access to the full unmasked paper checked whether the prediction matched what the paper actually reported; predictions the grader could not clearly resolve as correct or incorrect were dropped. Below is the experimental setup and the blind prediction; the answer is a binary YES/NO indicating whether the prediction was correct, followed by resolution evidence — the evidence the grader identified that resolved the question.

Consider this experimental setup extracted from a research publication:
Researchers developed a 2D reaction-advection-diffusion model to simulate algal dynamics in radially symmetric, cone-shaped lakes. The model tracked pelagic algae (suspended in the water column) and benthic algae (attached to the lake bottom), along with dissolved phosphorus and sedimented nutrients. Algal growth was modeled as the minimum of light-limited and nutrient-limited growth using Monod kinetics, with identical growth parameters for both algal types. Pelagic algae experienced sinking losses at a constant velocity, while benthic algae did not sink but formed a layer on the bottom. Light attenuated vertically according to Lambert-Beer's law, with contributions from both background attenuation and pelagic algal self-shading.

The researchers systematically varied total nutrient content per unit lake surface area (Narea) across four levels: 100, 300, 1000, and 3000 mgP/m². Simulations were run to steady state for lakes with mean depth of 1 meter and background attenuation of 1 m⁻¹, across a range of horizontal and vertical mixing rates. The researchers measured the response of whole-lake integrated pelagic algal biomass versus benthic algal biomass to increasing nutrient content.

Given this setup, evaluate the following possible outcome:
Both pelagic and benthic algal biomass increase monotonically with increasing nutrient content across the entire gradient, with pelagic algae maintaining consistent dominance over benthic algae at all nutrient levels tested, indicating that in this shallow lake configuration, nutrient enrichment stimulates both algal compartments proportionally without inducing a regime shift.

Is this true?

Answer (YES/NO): NO